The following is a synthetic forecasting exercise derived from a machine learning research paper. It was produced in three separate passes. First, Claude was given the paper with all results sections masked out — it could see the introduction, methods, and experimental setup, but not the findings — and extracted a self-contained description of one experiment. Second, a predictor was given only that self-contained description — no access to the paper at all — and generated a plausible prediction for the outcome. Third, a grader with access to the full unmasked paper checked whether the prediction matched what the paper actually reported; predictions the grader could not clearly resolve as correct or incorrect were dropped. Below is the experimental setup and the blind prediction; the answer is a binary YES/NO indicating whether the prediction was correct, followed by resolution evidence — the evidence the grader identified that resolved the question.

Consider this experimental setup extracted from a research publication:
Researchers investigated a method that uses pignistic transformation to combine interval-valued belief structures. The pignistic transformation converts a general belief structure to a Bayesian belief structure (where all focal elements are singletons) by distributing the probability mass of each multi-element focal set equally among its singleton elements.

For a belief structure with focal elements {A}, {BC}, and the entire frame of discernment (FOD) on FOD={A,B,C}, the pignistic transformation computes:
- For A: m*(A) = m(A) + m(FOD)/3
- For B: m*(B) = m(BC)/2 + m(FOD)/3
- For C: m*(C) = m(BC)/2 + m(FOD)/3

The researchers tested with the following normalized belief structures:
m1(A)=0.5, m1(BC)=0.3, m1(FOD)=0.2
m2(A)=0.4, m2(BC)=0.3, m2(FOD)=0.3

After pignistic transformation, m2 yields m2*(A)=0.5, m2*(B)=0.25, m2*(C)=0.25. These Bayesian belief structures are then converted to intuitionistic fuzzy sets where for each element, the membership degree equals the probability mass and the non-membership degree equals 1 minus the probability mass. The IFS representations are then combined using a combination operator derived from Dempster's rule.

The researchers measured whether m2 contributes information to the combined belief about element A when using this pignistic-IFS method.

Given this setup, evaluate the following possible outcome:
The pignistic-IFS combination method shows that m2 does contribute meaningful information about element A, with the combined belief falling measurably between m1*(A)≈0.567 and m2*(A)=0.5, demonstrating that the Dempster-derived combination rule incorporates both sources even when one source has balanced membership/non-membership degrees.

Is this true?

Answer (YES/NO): NO